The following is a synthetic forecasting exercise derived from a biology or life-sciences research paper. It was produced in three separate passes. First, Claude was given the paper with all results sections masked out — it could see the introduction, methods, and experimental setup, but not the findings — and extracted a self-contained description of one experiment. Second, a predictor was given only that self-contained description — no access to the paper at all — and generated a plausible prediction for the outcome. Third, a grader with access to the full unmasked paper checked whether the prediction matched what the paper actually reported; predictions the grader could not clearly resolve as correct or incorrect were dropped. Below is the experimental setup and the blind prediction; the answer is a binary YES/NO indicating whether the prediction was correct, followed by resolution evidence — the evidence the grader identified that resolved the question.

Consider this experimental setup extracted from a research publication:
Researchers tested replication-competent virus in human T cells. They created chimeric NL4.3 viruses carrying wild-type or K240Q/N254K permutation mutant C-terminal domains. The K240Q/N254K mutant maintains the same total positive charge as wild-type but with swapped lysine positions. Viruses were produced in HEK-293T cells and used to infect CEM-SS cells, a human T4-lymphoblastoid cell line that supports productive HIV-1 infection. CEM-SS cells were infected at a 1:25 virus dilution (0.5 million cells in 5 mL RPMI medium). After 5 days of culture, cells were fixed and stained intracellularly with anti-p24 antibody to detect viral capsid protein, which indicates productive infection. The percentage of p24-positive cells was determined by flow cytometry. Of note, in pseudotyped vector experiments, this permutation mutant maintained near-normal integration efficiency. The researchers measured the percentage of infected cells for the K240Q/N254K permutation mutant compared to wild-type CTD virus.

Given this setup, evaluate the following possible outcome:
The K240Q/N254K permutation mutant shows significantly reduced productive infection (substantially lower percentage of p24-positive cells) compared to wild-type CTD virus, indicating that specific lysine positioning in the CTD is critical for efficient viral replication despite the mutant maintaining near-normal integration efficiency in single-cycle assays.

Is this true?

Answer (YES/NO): YES